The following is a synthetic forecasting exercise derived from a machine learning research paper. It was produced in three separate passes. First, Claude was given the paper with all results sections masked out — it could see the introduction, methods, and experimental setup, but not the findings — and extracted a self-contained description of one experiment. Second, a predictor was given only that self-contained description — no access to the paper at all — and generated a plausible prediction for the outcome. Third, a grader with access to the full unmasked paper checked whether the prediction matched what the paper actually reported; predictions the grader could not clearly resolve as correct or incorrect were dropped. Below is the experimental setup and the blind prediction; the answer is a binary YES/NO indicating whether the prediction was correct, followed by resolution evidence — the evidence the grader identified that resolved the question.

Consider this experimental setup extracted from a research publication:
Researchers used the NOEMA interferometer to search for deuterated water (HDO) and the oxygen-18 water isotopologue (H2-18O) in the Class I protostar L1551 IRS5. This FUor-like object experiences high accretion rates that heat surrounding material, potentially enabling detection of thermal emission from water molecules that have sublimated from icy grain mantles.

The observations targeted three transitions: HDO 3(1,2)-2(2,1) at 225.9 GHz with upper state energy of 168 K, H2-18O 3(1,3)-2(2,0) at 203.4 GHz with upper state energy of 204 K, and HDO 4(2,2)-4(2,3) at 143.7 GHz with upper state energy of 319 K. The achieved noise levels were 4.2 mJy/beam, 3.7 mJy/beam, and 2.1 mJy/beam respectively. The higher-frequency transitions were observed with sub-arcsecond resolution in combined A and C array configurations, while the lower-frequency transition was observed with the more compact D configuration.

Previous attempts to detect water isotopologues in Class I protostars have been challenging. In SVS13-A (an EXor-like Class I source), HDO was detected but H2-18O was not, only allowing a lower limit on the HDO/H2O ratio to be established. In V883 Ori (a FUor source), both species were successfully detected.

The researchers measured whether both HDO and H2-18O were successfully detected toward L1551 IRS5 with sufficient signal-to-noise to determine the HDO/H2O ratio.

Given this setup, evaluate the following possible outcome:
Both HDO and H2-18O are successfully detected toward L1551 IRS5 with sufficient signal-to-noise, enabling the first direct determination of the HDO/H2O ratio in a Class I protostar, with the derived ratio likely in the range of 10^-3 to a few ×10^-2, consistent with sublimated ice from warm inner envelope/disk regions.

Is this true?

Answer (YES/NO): NO